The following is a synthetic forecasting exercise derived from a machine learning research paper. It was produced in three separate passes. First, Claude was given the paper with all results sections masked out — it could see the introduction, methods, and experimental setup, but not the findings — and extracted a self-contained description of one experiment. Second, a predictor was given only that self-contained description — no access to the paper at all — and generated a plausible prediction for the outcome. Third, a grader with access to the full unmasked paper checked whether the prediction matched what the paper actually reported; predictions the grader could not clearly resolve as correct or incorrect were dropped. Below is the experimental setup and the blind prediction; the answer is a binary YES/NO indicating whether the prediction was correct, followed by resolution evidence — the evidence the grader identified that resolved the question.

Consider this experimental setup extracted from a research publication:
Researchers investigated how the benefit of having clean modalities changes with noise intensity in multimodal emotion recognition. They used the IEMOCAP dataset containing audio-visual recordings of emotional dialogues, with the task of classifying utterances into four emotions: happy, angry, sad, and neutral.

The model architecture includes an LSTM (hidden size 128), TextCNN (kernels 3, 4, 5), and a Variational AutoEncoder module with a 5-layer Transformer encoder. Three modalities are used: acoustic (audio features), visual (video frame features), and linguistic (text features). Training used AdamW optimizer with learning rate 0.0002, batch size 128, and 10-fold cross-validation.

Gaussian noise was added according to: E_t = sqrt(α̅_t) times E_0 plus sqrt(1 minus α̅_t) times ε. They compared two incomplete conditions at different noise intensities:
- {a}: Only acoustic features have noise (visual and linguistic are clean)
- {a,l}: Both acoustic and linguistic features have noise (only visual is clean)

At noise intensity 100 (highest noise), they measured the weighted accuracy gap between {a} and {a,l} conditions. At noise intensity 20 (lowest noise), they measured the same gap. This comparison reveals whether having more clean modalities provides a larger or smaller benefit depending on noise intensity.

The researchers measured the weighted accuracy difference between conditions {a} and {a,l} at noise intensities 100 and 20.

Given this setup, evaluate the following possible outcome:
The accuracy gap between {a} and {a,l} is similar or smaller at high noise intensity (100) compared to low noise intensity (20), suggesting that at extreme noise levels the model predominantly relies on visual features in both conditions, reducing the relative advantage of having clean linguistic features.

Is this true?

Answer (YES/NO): NO